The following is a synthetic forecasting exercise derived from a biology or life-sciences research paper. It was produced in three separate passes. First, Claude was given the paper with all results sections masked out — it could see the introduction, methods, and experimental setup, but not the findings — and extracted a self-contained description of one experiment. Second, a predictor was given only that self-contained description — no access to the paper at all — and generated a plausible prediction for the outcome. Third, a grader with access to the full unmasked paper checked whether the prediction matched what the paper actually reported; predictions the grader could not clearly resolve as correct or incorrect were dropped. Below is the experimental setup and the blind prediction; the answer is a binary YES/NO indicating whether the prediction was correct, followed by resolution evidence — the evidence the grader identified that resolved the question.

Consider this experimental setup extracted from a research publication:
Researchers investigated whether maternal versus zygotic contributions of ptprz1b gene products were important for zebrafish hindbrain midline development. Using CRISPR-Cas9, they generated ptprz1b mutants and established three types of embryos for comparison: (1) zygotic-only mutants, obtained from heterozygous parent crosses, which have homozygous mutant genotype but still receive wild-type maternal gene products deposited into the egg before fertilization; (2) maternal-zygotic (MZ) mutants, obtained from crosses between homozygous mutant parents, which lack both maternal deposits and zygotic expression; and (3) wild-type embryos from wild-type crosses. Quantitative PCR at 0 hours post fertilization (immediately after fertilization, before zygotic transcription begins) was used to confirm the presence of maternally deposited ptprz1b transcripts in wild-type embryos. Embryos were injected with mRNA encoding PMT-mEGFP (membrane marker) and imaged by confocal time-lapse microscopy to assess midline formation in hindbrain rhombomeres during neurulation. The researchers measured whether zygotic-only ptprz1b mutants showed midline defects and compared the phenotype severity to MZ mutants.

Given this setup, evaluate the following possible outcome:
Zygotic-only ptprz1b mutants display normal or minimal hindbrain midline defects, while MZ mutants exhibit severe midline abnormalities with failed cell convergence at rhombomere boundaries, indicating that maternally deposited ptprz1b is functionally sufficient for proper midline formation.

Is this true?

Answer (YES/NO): NO